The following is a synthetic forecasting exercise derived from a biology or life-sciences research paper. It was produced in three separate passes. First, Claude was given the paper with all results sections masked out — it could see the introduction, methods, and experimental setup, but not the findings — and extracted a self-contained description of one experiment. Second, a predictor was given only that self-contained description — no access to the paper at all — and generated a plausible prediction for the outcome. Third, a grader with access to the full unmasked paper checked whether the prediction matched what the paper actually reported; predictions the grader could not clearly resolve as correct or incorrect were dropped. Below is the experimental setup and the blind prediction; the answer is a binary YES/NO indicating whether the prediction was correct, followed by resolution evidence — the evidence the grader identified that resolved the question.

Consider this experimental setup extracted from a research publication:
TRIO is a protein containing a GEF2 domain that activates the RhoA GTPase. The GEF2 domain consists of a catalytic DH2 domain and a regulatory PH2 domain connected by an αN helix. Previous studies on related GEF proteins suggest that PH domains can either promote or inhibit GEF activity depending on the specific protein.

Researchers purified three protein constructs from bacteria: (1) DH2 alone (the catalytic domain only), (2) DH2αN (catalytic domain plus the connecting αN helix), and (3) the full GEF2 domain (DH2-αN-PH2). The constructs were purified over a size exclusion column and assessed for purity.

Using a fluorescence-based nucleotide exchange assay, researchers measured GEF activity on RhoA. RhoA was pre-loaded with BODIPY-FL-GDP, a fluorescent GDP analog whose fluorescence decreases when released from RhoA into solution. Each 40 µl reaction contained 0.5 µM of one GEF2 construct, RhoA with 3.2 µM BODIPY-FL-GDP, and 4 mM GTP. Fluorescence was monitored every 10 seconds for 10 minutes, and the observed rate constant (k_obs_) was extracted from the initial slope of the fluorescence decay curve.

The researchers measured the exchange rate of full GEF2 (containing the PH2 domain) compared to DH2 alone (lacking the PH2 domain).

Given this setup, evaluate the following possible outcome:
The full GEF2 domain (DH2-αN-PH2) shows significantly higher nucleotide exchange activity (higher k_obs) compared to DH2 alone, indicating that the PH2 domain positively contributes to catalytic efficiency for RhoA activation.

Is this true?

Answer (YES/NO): NO